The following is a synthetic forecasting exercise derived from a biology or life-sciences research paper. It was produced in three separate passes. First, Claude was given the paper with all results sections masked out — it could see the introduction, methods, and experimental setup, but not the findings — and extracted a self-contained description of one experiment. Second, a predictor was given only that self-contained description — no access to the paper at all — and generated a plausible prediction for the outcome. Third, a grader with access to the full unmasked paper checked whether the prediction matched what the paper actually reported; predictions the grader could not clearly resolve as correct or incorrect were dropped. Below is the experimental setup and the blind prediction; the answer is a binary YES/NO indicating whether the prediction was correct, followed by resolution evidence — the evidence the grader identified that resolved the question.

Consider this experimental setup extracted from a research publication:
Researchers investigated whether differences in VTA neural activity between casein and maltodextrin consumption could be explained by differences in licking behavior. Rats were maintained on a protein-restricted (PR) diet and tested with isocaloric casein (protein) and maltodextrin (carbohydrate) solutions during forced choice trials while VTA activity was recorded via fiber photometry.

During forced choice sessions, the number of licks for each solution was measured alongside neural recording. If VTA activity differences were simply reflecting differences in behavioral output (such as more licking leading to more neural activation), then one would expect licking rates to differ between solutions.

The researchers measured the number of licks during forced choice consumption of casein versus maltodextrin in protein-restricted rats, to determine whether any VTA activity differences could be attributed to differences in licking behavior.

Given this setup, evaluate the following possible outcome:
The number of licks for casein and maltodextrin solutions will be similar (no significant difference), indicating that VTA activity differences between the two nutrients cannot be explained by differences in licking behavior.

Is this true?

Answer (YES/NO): YES